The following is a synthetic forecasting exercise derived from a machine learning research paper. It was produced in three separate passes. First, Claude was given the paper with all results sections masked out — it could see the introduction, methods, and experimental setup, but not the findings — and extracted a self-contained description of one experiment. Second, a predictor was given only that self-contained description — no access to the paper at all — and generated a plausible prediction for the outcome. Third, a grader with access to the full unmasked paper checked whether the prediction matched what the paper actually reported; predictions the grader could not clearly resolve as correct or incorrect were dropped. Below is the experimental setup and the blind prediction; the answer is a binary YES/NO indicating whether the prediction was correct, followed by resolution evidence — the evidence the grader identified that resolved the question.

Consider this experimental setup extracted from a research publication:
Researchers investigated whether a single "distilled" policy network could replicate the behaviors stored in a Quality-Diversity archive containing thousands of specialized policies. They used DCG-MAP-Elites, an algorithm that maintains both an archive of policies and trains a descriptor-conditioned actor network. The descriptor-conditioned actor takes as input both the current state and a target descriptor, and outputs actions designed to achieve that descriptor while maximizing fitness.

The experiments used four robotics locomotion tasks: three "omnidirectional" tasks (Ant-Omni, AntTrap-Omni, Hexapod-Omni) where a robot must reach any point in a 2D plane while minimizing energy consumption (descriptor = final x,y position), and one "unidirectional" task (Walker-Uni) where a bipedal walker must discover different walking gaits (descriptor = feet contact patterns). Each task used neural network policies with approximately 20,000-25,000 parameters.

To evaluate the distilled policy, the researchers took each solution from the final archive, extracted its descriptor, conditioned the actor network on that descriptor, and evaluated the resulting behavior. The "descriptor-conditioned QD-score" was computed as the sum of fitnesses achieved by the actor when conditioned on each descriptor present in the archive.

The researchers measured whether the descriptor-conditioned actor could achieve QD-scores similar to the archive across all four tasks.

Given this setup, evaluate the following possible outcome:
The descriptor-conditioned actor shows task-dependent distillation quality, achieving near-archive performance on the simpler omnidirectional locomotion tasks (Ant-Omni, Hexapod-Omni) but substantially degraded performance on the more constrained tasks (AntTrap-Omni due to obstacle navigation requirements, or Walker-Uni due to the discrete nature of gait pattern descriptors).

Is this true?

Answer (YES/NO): NO